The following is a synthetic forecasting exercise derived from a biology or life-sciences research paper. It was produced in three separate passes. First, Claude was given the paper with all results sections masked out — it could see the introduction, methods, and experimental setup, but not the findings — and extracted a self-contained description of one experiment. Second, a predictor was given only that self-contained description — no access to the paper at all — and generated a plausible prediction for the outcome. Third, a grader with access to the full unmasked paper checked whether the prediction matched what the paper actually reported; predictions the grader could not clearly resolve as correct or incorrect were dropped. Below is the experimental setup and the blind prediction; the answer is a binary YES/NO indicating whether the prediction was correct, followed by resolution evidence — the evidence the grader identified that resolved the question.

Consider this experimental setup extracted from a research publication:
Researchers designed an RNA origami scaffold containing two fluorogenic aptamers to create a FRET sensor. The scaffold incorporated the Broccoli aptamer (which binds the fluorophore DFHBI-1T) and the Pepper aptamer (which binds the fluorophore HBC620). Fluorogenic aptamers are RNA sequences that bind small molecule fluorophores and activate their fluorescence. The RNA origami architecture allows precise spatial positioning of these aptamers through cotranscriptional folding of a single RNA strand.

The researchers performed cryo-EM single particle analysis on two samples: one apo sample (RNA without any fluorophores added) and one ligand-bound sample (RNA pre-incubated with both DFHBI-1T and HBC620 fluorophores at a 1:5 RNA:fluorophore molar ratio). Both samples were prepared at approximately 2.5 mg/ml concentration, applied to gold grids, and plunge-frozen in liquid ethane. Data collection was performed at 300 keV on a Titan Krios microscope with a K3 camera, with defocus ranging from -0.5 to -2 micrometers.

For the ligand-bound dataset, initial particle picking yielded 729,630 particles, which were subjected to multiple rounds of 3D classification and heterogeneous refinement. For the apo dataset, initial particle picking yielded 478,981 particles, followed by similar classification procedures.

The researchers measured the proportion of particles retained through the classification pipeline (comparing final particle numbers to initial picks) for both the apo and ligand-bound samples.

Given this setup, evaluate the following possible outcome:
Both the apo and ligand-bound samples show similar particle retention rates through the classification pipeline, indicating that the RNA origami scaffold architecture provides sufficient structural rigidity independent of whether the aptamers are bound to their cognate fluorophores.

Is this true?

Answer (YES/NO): NO